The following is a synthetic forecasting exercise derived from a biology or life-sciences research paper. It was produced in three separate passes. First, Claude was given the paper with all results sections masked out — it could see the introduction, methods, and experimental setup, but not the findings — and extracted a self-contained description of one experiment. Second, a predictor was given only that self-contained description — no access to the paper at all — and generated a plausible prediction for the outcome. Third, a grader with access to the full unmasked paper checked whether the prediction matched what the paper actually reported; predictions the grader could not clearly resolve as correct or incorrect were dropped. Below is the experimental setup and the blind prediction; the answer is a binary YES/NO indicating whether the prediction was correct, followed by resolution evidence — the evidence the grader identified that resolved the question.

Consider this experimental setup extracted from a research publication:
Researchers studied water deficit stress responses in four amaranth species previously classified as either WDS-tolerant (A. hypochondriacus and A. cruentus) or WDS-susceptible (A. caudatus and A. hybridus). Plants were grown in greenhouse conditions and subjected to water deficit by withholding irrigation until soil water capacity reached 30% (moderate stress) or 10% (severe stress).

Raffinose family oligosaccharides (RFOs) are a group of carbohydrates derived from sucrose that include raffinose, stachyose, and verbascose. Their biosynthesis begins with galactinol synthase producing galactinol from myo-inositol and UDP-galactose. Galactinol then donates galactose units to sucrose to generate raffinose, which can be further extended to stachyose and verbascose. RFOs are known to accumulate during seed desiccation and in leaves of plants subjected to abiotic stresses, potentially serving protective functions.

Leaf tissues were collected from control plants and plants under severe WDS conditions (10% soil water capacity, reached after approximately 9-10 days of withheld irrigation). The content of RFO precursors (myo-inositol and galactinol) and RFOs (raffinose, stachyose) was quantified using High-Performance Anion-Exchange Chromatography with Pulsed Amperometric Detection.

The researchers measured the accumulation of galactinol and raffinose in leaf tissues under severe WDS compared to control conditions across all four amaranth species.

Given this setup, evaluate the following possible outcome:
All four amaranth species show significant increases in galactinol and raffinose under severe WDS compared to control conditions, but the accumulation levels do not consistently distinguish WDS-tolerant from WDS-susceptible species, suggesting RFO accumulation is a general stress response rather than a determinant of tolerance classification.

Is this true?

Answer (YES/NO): NO